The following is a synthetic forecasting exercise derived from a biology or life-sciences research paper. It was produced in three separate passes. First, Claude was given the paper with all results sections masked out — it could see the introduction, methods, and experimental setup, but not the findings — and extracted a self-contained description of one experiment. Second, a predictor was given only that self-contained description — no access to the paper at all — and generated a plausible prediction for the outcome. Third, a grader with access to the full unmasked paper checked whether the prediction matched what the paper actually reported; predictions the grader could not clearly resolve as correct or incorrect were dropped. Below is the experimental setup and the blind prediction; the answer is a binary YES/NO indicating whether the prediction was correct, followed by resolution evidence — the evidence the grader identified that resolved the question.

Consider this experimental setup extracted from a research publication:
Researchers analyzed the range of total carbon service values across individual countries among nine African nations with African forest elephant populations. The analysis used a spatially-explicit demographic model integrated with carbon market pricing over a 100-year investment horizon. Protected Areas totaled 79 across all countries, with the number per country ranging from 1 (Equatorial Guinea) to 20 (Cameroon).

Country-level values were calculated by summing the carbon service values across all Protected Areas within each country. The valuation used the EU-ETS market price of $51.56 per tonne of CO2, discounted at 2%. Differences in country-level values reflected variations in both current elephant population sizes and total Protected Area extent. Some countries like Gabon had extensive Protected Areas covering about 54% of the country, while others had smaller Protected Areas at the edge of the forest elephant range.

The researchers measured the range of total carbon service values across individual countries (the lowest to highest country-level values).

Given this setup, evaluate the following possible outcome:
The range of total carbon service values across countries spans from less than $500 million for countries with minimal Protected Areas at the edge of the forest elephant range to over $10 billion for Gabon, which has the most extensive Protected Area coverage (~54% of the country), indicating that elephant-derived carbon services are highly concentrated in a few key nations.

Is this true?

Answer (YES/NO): YES